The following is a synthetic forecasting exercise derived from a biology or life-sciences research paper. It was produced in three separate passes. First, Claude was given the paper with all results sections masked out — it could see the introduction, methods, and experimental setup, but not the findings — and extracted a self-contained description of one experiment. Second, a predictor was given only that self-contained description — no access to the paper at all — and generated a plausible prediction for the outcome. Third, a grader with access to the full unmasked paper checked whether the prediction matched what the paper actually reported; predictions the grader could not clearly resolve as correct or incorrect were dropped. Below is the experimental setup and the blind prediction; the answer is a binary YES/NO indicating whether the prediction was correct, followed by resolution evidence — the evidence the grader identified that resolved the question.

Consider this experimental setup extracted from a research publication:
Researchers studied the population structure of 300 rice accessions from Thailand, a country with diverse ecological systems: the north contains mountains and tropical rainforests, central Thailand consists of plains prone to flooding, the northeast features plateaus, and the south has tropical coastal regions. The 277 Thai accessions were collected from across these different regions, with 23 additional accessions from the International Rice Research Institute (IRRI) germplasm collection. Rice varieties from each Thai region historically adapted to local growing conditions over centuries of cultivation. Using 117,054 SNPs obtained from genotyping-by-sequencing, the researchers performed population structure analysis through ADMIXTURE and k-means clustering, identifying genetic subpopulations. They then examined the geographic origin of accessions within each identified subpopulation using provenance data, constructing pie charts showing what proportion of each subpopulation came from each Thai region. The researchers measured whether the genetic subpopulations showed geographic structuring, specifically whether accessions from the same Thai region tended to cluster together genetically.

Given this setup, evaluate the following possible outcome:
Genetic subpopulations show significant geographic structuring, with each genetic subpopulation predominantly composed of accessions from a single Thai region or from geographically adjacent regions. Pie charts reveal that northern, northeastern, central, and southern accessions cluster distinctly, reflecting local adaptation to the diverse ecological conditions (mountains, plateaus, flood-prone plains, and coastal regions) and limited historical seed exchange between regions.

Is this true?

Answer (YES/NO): YES